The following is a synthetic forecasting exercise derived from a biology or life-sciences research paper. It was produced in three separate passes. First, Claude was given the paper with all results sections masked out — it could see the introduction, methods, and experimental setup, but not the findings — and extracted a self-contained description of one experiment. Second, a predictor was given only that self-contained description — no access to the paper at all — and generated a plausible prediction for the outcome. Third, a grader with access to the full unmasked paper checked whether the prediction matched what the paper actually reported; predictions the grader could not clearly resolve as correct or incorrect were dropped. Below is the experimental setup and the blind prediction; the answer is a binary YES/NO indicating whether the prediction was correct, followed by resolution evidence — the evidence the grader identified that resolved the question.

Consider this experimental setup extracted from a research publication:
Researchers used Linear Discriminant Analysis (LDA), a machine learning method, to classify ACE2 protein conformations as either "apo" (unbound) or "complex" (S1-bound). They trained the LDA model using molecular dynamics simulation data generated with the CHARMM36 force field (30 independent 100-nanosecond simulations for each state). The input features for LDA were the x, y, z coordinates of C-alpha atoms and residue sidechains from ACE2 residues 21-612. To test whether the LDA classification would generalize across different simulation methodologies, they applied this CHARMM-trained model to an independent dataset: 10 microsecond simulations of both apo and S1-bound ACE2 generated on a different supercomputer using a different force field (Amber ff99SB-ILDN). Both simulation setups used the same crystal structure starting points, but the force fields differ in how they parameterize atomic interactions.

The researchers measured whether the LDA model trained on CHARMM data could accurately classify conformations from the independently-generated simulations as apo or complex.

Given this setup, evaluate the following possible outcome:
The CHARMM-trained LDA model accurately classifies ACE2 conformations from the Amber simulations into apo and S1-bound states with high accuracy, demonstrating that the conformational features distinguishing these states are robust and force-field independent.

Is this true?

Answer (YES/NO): NO